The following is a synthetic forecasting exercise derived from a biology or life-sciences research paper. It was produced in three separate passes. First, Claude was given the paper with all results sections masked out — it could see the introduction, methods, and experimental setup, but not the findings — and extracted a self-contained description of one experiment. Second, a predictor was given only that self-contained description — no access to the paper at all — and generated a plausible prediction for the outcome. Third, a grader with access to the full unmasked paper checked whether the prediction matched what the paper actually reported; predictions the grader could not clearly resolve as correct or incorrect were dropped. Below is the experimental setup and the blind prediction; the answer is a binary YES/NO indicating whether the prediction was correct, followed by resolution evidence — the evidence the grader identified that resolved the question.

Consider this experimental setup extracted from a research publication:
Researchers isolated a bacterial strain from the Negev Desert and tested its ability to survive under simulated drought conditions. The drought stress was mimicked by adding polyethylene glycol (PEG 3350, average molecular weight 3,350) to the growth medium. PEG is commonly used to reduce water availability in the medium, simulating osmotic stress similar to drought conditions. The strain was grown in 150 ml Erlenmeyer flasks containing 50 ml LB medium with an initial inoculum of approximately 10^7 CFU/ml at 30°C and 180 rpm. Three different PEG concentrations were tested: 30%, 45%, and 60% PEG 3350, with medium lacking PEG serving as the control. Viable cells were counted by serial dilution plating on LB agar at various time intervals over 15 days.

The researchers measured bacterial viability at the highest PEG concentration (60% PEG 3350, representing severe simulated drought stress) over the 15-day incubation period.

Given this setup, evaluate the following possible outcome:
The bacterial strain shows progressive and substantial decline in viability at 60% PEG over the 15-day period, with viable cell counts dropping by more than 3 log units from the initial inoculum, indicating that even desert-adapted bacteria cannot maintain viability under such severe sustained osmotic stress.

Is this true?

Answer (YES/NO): NO